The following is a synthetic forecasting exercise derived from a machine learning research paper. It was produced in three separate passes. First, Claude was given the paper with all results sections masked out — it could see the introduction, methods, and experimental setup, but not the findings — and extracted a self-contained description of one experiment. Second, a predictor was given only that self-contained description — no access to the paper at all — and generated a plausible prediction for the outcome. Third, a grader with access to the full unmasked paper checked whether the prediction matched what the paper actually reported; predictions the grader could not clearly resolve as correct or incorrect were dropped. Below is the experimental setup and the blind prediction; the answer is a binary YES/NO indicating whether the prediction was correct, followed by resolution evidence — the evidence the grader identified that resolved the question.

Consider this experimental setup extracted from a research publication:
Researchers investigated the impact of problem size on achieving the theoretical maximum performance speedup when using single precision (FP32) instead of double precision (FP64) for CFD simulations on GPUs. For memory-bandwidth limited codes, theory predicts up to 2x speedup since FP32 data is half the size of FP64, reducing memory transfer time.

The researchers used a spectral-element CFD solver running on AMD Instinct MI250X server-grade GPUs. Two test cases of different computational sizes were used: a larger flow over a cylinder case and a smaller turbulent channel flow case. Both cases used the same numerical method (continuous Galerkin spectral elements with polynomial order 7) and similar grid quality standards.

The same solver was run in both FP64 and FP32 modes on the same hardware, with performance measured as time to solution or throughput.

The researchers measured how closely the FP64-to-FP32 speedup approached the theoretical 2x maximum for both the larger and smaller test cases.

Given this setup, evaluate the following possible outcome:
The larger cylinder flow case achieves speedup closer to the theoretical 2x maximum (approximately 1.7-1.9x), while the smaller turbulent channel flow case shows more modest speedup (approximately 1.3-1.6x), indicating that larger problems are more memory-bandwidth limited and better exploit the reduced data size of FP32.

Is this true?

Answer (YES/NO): NO